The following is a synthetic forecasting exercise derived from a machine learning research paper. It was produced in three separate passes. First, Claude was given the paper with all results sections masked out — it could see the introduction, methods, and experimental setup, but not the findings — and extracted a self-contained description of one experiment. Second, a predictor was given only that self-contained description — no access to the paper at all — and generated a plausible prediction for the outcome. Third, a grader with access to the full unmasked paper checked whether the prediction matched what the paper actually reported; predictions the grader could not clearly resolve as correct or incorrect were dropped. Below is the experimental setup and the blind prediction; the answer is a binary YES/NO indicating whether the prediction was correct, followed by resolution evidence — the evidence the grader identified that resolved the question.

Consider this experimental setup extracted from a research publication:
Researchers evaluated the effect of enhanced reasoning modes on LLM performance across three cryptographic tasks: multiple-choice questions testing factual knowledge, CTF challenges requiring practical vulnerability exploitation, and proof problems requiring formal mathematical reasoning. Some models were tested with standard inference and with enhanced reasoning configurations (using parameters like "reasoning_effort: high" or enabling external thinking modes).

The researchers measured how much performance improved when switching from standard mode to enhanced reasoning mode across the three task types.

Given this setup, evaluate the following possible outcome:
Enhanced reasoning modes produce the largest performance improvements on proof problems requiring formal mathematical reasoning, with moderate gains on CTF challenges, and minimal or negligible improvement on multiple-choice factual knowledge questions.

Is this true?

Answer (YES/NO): NO